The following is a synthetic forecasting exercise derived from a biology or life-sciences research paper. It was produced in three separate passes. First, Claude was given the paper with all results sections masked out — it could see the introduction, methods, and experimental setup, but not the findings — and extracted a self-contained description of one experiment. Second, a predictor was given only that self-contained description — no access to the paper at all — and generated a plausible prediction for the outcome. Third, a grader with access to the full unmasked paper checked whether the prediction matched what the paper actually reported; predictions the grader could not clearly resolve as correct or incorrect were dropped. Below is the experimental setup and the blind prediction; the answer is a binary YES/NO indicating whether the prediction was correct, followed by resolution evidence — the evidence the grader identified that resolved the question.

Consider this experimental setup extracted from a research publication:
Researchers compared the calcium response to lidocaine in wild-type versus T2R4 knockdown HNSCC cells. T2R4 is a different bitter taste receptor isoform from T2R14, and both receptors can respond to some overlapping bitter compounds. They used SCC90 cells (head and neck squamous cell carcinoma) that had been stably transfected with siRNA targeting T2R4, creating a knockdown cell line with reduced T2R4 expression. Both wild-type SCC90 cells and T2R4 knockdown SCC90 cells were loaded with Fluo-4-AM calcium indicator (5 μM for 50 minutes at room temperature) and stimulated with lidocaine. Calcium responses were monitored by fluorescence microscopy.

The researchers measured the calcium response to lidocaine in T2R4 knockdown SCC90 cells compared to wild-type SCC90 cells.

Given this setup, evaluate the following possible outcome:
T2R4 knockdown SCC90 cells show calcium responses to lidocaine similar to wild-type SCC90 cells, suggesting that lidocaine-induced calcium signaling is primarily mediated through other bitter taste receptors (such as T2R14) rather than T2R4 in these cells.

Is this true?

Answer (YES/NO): YES